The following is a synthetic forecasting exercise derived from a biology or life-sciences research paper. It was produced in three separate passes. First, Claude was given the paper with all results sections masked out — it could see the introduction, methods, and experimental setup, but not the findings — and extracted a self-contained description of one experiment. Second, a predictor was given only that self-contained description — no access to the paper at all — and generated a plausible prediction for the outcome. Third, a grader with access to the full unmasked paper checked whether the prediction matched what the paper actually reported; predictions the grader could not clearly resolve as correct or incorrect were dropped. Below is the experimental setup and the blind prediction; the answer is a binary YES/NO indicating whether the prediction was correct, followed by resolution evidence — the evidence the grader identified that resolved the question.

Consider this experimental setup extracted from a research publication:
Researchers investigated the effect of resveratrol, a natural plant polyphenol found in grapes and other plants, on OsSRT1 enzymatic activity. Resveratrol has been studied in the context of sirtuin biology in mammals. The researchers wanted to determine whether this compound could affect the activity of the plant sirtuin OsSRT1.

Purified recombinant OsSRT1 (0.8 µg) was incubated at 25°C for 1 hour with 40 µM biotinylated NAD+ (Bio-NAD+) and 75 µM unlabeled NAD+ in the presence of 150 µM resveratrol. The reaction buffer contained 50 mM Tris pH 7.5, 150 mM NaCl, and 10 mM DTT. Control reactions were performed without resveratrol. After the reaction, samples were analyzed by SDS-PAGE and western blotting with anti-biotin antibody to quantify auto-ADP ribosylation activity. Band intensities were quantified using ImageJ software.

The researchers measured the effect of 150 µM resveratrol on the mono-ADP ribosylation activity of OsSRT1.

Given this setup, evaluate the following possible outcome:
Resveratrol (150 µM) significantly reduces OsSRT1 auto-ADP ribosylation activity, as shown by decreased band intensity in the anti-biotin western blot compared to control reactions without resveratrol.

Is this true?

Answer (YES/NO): NO